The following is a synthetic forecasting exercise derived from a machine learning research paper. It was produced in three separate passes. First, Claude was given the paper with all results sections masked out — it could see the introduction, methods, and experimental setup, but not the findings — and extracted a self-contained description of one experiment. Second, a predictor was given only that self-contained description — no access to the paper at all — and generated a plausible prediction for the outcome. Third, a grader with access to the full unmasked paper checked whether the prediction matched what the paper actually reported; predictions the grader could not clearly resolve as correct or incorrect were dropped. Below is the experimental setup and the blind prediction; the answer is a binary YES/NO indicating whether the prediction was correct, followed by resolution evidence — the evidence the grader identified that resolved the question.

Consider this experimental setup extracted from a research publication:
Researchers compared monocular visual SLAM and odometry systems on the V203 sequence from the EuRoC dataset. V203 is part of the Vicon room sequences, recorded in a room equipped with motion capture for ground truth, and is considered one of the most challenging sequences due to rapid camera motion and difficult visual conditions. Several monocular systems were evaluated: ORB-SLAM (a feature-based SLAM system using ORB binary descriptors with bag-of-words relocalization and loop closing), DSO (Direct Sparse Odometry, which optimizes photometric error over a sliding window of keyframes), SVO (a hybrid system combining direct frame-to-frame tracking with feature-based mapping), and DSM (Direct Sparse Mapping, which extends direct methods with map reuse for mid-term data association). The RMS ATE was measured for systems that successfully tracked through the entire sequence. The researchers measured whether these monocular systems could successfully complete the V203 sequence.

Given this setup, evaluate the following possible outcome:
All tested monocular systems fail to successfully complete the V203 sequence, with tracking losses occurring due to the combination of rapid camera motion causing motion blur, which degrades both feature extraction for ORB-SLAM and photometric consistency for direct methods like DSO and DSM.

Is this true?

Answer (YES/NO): NO